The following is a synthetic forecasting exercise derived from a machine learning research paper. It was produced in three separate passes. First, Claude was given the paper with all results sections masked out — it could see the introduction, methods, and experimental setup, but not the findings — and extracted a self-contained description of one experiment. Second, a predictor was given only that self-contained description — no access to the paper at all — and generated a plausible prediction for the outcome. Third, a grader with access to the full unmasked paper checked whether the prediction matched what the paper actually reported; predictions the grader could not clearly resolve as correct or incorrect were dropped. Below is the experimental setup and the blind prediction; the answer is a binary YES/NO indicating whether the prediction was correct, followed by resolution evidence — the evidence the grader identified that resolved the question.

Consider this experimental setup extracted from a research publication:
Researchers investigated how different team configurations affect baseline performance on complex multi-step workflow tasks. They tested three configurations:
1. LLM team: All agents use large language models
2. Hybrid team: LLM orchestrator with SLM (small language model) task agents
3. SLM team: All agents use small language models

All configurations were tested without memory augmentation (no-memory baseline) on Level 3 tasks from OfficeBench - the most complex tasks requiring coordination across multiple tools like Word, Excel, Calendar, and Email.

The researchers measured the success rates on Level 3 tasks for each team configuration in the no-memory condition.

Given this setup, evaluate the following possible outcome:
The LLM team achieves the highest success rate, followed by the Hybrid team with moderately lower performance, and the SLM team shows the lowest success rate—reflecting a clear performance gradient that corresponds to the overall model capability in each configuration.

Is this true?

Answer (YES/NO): YES